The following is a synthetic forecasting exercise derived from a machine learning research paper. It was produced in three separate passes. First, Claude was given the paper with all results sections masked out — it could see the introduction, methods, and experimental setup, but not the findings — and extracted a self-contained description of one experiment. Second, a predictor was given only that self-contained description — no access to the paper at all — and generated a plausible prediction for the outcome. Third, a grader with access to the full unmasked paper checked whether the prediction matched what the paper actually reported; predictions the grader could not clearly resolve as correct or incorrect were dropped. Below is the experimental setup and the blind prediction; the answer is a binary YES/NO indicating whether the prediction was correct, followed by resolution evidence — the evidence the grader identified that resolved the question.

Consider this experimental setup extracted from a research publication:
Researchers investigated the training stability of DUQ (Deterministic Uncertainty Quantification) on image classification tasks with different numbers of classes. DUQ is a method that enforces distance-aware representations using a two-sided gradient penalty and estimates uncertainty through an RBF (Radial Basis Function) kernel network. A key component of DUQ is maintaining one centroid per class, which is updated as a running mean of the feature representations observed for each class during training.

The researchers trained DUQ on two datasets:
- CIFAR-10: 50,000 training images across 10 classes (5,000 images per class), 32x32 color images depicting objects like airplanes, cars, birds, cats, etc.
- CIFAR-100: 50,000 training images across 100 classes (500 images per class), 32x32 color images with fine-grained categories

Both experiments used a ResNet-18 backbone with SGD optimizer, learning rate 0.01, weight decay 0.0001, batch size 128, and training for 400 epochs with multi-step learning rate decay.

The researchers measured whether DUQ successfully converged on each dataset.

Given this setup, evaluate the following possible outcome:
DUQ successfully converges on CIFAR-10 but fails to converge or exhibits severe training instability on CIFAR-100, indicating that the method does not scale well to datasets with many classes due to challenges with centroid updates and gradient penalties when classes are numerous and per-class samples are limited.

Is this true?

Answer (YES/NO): YES